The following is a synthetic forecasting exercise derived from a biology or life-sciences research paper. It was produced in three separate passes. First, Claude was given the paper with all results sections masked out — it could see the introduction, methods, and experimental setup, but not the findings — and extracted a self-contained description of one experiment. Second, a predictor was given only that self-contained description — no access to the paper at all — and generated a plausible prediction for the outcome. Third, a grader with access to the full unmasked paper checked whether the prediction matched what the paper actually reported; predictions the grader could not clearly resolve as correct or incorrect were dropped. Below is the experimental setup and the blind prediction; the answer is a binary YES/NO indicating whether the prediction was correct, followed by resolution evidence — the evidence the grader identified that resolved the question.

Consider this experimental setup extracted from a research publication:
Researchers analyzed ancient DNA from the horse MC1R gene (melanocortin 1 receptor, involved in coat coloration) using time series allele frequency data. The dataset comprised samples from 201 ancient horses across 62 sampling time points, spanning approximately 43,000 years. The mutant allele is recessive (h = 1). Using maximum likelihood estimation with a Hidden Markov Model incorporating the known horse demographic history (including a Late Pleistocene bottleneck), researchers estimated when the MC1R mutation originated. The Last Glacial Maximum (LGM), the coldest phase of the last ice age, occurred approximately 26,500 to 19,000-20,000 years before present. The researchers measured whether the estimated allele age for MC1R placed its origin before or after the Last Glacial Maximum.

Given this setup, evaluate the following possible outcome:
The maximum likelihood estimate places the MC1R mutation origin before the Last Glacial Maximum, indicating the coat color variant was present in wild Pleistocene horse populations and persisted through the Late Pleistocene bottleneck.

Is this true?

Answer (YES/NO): NO